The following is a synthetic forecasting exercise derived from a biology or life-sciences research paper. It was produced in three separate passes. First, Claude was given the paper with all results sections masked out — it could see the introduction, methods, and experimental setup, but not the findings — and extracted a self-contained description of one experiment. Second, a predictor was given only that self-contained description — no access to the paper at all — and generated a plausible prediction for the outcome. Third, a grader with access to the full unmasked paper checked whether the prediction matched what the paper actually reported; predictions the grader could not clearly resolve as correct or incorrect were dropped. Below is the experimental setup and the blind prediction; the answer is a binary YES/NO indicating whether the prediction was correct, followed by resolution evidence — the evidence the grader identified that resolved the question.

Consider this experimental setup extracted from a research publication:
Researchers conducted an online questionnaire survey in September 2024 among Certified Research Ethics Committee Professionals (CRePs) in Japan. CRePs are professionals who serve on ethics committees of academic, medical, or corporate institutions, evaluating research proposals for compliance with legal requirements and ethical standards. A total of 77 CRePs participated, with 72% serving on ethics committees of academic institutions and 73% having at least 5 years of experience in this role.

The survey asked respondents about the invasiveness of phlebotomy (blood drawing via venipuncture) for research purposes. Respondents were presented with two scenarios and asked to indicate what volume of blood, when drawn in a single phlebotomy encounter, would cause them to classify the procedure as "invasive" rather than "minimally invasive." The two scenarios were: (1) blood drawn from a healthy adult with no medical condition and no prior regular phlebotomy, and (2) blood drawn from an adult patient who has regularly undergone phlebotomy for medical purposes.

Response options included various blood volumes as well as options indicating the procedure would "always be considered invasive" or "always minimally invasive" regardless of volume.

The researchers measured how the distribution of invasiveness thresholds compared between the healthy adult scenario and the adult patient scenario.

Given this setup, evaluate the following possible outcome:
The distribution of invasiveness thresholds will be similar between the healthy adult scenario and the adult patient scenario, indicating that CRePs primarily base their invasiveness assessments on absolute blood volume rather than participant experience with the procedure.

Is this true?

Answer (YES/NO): NO